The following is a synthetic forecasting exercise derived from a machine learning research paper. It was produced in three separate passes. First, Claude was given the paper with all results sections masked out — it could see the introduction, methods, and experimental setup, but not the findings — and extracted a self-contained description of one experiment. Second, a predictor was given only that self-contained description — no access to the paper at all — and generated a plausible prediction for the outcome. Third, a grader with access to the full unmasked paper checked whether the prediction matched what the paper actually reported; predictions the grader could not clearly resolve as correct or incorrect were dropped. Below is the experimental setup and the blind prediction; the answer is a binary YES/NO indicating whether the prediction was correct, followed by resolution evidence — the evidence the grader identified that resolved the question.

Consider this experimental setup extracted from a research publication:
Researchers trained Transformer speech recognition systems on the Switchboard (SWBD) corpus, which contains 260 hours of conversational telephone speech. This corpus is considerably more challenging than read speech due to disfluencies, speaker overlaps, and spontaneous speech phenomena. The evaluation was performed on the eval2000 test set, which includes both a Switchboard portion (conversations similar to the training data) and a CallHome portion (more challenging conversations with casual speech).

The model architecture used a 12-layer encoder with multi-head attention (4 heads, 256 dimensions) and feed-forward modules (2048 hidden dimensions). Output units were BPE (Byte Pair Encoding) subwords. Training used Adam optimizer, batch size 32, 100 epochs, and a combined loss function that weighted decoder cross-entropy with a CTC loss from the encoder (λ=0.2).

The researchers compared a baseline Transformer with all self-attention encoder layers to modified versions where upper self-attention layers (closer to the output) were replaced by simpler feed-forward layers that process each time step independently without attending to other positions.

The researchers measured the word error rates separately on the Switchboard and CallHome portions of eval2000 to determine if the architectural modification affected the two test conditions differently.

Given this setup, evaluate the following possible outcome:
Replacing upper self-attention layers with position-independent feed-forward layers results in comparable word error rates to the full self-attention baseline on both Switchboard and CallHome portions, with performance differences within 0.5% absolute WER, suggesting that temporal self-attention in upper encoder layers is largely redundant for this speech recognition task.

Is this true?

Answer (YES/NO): YES